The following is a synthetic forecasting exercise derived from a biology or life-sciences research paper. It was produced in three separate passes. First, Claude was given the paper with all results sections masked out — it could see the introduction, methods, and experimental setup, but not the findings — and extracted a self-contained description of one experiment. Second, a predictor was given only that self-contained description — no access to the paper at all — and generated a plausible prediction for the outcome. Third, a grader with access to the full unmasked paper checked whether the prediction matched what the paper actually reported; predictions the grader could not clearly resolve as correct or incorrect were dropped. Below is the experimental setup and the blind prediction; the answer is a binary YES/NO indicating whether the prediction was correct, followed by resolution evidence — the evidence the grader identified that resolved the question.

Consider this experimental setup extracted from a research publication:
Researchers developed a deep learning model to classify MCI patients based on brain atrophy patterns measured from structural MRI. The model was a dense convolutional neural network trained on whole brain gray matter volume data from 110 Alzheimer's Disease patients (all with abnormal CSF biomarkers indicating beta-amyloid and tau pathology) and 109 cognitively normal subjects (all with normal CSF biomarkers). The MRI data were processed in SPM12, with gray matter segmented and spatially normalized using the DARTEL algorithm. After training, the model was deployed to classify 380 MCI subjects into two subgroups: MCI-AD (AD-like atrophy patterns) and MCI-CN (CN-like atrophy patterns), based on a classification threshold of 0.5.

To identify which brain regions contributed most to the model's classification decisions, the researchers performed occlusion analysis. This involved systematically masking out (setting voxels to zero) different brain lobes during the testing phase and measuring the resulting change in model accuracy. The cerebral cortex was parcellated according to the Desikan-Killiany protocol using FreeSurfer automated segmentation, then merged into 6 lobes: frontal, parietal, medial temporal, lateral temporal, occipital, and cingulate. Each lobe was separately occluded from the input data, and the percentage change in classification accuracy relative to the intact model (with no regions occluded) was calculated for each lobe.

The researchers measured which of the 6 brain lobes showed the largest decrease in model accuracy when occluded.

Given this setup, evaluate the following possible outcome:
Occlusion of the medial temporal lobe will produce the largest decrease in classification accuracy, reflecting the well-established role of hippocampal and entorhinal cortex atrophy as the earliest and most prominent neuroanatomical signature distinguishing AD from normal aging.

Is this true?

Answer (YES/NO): YES